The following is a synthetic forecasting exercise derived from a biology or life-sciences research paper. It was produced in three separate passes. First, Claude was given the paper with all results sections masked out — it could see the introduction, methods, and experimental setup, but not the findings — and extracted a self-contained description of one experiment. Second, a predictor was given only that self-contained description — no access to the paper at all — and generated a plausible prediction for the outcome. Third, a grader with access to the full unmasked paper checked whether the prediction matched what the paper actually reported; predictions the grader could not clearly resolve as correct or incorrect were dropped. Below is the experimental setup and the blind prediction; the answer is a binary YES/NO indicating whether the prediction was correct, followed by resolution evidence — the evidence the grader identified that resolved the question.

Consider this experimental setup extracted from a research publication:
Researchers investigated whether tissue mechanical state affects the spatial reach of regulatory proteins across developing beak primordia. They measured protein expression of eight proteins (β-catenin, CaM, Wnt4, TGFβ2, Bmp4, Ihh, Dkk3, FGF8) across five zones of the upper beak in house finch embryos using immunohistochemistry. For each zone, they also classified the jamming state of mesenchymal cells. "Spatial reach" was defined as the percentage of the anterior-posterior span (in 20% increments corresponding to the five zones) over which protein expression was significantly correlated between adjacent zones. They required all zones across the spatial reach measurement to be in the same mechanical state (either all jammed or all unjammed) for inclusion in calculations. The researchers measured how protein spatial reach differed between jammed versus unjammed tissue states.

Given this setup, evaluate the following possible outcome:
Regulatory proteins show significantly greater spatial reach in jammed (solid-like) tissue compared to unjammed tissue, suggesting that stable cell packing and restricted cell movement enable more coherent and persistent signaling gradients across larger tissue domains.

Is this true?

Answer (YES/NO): NO